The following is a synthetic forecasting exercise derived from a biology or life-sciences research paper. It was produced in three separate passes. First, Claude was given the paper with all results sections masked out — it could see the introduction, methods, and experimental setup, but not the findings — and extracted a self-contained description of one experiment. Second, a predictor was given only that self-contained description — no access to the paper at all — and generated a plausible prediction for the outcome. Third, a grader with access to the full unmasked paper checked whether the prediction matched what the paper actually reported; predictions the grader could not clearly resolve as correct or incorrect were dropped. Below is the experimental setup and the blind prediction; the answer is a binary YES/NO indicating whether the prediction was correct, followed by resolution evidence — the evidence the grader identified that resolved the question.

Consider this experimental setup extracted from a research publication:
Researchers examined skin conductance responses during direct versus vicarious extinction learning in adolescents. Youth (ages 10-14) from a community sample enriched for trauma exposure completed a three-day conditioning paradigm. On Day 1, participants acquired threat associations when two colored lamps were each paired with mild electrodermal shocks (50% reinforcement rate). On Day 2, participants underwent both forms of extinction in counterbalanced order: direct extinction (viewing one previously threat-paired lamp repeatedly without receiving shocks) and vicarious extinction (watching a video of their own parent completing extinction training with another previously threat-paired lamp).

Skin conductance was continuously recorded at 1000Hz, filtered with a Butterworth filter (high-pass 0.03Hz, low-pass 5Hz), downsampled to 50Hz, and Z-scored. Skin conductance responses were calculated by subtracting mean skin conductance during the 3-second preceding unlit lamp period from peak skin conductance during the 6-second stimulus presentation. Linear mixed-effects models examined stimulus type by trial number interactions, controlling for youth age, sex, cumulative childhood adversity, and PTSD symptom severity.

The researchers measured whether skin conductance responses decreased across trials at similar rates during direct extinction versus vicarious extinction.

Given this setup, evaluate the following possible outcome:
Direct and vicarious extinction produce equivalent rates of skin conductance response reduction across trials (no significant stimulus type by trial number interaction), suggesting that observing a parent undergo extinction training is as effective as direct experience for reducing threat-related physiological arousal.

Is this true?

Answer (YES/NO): YES